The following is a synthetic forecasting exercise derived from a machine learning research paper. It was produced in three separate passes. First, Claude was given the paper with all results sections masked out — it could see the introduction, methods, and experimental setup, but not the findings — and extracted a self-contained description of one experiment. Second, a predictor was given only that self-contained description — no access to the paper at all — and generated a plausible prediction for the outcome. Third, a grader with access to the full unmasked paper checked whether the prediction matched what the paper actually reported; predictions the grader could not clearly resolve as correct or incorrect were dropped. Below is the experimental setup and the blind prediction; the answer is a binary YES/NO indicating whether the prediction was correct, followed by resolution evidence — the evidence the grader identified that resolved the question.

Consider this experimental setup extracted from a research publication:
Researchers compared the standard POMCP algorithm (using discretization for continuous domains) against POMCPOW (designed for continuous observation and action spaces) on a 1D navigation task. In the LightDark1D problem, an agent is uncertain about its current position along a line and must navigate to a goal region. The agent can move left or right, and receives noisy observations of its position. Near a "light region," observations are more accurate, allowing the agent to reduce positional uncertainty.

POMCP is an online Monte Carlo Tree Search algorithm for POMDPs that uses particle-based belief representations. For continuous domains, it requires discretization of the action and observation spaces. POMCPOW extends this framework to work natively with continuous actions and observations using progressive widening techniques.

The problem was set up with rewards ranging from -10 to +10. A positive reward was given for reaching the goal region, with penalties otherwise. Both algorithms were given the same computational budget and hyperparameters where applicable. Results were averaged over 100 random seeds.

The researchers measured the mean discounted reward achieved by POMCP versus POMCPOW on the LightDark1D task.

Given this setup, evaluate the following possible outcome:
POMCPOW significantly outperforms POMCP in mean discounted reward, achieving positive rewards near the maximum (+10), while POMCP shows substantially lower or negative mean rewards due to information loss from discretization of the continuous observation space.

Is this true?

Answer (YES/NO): NO